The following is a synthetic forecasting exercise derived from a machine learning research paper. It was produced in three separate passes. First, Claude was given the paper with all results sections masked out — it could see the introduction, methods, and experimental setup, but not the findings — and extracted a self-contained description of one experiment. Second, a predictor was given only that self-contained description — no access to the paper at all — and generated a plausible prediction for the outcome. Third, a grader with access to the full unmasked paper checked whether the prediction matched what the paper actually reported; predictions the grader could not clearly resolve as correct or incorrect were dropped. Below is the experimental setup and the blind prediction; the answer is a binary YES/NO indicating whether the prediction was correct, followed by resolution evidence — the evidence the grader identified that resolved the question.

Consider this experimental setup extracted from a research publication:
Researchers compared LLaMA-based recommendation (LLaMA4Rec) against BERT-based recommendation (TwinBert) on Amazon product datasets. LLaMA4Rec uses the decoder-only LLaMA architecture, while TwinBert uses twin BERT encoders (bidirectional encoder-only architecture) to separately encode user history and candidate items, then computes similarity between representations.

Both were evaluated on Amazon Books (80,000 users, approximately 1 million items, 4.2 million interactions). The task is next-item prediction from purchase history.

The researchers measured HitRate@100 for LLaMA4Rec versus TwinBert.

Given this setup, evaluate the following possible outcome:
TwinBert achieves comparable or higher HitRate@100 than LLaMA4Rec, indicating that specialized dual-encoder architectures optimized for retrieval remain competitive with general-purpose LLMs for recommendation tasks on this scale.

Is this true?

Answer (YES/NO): YES